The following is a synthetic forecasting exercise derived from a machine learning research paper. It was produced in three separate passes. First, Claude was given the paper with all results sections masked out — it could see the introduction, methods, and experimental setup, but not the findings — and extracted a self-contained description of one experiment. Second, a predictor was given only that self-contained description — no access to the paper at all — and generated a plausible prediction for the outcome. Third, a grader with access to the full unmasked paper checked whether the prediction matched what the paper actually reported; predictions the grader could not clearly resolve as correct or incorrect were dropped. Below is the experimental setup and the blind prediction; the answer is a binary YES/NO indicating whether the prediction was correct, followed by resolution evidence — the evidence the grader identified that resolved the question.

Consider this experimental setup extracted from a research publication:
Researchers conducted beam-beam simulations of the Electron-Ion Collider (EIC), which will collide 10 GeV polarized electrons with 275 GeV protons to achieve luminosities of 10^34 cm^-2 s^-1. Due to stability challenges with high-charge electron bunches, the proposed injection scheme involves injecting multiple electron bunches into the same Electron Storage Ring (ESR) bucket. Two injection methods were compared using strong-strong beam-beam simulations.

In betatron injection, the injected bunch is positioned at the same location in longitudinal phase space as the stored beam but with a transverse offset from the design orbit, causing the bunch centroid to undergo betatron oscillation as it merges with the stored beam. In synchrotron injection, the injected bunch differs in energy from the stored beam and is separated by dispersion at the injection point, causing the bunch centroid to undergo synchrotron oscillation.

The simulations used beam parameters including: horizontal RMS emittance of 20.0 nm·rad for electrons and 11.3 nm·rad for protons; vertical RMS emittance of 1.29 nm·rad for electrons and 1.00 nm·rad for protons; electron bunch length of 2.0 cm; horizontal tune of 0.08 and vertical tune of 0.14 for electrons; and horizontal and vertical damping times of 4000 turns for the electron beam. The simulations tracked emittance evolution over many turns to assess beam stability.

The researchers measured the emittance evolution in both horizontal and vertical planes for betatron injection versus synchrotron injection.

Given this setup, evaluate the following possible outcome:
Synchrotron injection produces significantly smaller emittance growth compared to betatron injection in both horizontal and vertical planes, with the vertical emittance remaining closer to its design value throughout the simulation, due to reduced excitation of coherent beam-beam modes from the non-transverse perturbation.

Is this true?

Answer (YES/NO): NO